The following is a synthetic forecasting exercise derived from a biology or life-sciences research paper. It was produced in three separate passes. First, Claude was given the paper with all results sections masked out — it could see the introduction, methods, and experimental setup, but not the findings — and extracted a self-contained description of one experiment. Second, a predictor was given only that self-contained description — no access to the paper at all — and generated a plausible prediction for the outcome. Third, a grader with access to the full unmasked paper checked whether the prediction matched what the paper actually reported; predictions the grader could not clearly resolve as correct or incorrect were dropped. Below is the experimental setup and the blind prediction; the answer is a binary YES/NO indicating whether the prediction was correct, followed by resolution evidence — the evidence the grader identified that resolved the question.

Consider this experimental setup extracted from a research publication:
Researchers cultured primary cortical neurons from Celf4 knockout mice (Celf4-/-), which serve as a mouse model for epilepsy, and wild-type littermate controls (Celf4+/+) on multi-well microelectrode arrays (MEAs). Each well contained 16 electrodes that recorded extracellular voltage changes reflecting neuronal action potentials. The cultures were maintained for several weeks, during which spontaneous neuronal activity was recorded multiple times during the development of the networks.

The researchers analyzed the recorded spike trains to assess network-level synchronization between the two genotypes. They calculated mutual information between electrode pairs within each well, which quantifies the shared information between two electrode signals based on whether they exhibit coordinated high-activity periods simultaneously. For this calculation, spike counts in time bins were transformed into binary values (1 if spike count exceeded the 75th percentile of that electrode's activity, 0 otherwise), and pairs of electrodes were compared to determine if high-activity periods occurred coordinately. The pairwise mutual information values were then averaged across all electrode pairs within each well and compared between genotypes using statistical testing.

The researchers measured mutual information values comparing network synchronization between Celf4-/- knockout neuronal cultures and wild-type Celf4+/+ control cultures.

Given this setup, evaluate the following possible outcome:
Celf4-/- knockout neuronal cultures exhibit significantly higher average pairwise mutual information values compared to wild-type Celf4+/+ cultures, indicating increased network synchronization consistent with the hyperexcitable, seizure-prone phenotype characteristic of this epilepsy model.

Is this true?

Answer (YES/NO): YES